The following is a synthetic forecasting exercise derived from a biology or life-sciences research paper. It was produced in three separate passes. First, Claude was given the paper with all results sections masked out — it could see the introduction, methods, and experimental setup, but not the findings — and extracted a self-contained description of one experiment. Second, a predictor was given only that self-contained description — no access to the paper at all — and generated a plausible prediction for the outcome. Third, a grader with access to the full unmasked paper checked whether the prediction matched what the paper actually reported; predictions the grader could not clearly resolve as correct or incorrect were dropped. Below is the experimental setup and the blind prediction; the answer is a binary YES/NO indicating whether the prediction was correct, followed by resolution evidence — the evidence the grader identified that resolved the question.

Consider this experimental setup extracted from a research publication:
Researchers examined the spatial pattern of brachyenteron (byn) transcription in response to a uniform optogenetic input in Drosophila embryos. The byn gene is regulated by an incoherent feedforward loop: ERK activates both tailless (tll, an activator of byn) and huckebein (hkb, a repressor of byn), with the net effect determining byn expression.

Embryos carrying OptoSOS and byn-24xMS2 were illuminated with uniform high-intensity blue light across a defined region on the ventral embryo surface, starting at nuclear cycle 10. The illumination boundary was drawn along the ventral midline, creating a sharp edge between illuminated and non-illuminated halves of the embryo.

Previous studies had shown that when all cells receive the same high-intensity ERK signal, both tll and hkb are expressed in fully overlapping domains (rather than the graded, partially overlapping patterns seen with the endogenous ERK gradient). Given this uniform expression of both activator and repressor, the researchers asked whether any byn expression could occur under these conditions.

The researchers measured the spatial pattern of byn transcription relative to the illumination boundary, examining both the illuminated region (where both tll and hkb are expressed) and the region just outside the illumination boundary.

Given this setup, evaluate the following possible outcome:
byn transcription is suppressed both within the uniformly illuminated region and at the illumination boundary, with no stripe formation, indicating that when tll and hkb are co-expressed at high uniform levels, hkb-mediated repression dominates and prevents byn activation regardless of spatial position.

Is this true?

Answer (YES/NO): NO